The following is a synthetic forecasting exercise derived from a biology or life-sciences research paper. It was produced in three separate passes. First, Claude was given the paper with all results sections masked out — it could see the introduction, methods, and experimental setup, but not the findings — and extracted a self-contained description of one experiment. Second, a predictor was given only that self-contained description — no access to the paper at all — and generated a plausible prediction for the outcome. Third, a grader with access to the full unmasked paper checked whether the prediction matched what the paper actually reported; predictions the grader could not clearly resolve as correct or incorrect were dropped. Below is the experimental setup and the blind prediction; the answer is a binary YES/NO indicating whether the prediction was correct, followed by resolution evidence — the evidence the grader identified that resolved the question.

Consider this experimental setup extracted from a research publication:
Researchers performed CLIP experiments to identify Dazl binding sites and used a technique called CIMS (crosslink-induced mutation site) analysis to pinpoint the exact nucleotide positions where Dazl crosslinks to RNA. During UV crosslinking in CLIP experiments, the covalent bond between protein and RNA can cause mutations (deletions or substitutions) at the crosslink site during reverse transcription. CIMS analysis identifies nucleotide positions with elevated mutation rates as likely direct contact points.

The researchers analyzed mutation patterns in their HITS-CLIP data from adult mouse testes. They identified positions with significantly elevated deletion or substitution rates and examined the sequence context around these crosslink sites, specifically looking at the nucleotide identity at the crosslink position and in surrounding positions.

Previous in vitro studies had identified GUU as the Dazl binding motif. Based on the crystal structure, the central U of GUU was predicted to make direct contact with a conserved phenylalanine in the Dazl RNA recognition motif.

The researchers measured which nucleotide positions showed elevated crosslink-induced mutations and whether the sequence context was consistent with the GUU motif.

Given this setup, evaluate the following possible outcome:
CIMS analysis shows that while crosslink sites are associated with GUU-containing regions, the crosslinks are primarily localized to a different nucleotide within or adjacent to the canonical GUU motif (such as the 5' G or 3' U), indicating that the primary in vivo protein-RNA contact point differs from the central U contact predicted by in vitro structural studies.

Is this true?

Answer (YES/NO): NO